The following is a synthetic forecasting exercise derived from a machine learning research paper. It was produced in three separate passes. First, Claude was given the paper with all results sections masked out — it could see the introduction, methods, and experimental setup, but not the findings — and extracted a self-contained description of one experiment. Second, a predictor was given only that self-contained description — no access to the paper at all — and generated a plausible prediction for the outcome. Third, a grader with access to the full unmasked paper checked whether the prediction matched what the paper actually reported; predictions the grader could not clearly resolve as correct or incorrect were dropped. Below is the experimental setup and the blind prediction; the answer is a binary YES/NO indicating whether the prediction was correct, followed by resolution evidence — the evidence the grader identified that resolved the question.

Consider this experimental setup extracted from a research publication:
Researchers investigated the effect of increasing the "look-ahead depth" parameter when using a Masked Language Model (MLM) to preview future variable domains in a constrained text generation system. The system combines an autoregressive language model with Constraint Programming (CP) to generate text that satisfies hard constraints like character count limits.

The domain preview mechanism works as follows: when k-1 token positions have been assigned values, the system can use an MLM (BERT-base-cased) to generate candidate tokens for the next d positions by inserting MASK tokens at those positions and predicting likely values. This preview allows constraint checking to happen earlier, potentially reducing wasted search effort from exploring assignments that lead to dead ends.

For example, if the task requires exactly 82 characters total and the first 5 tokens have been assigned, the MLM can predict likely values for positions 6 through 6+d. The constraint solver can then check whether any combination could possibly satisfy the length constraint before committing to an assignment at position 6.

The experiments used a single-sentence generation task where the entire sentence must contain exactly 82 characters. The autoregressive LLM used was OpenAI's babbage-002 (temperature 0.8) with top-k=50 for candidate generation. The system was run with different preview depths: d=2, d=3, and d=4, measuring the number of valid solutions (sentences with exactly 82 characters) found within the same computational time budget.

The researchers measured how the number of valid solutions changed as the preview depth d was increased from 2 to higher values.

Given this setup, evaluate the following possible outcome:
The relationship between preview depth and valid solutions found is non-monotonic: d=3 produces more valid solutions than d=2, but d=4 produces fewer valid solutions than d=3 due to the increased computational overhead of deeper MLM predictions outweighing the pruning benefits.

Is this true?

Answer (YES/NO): NO